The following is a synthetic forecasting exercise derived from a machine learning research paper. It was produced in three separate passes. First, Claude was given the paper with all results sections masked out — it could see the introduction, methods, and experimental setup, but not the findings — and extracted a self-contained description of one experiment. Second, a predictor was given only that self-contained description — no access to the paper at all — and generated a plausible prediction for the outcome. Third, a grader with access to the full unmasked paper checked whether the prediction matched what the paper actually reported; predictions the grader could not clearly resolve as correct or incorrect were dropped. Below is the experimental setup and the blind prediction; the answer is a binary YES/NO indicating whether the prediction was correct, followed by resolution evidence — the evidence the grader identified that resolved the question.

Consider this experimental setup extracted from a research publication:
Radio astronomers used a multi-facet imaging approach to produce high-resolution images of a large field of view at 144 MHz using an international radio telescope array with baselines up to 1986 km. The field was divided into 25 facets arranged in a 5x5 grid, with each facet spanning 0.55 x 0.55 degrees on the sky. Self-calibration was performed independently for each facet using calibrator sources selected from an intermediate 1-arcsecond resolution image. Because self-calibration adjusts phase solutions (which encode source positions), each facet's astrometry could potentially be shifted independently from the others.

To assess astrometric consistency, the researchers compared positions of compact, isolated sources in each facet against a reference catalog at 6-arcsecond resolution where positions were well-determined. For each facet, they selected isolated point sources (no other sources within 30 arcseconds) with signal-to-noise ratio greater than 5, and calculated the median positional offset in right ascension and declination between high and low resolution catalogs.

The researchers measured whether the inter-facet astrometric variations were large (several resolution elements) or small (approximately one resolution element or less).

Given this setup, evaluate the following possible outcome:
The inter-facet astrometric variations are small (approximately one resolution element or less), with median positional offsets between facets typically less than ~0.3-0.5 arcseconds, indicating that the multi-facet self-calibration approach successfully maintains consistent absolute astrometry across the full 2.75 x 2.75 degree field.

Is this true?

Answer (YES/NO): YES